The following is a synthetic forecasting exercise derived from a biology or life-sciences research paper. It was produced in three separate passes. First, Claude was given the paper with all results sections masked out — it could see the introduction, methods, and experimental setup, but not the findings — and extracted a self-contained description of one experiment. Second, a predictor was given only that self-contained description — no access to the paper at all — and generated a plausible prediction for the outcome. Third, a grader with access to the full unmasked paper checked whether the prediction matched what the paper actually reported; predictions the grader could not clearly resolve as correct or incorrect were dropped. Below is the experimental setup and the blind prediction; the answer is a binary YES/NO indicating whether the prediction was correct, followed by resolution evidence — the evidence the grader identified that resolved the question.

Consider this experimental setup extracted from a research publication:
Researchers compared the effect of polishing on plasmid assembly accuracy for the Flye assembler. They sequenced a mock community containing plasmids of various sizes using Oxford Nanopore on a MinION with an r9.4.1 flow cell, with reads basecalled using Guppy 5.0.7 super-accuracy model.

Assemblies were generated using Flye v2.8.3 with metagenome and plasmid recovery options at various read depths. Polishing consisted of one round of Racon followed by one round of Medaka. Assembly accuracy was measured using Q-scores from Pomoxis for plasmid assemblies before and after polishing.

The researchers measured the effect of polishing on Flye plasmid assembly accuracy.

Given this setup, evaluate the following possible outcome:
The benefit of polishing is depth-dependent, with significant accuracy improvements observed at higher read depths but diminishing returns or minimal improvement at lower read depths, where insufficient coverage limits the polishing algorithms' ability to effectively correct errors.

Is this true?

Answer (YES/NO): NO